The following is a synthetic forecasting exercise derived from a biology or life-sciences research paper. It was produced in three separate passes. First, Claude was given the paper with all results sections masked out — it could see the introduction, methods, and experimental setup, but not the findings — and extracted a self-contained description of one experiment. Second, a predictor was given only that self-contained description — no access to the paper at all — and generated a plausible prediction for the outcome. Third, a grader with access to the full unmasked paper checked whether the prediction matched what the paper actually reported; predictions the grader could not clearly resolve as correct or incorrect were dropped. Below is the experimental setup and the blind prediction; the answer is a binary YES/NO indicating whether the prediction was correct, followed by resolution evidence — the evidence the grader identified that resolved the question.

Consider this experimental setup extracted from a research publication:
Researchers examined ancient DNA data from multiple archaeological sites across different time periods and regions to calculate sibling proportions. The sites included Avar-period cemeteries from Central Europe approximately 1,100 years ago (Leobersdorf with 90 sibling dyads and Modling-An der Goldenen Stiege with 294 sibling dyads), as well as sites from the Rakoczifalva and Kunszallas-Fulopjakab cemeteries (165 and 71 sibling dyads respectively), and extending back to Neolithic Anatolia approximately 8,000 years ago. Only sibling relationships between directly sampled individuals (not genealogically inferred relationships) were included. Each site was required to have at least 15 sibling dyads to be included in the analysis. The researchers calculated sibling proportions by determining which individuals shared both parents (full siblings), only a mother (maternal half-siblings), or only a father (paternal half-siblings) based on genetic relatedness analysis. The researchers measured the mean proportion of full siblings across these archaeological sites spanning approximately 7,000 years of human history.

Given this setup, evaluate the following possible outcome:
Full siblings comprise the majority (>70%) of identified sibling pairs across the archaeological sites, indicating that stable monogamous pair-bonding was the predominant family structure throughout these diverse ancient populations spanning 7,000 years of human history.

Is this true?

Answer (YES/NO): NO